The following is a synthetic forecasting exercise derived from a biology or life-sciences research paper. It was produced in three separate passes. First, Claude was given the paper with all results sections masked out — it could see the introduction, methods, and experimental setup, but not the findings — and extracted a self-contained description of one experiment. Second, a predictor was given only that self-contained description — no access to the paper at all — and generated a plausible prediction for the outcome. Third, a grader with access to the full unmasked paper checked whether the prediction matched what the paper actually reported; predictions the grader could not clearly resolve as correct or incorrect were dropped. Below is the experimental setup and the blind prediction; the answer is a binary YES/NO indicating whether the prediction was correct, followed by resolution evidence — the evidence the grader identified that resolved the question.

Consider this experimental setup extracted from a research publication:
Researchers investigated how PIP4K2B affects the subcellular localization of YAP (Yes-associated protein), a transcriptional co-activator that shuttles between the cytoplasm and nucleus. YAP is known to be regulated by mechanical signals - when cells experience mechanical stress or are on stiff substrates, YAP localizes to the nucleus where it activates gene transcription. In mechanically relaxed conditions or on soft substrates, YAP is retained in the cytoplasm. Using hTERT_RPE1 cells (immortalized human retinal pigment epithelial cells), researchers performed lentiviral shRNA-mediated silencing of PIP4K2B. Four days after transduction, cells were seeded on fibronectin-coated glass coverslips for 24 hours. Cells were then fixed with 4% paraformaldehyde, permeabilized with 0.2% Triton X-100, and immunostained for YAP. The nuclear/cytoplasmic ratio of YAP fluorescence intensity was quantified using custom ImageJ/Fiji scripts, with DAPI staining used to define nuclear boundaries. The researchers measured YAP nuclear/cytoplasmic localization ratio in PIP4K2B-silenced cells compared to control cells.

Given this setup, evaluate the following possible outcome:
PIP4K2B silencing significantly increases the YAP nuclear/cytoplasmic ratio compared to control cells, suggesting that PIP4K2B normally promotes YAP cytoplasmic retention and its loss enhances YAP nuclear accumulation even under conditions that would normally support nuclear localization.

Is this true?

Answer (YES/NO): NO